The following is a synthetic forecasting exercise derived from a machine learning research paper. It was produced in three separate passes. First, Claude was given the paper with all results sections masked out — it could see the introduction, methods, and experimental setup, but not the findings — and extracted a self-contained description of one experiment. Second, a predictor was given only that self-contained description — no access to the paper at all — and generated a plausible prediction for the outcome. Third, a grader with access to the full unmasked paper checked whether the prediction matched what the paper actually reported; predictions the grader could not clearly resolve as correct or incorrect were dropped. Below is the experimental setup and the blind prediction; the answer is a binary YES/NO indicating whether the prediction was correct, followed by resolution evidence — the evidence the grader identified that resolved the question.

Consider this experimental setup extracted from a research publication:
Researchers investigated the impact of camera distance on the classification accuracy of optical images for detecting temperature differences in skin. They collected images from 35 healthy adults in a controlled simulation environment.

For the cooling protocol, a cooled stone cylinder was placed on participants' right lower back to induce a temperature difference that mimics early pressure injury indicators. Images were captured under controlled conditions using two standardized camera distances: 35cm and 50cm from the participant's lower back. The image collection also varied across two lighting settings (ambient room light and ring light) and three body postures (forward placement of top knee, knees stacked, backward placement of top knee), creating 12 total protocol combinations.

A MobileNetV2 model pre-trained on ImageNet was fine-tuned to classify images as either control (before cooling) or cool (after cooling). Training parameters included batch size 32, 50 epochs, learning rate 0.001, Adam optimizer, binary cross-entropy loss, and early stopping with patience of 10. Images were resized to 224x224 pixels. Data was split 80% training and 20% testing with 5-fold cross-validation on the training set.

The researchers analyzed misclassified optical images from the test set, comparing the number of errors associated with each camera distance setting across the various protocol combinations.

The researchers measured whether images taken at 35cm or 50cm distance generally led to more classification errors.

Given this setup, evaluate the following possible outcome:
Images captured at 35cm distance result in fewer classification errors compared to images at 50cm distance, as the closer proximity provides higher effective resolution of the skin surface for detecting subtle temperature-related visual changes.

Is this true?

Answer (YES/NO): NO